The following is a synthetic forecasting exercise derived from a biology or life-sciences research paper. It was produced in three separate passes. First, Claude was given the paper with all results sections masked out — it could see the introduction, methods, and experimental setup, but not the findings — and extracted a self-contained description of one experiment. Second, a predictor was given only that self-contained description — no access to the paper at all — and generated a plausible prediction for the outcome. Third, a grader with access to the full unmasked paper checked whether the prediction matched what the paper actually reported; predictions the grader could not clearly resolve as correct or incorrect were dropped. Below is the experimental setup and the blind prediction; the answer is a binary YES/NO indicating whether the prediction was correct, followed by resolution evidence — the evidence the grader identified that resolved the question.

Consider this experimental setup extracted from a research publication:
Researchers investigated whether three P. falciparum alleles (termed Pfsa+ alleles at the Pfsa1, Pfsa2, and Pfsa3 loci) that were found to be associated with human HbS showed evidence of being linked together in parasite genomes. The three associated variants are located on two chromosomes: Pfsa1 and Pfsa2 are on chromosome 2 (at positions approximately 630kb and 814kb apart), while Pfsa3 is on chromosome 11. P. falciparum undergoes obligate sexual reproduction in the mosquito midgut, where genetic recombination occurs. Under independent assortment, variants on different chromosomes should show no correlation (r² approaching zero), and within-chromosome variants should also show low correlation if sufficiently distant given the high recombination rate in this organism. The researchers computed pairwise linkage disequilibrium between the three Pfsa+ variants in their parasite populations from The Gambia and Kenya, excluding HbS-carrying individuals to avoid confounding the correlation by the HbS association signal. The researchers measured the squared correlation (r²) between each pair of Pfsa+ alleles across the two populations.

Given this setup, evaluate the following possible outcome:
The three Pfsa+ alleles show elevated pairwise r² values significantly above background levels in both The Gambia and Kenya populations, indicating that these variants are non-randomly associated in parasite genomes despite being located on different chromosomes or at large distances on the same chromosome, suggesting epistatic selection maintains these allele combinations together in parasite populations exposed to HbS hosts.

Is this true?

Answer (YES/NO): YES